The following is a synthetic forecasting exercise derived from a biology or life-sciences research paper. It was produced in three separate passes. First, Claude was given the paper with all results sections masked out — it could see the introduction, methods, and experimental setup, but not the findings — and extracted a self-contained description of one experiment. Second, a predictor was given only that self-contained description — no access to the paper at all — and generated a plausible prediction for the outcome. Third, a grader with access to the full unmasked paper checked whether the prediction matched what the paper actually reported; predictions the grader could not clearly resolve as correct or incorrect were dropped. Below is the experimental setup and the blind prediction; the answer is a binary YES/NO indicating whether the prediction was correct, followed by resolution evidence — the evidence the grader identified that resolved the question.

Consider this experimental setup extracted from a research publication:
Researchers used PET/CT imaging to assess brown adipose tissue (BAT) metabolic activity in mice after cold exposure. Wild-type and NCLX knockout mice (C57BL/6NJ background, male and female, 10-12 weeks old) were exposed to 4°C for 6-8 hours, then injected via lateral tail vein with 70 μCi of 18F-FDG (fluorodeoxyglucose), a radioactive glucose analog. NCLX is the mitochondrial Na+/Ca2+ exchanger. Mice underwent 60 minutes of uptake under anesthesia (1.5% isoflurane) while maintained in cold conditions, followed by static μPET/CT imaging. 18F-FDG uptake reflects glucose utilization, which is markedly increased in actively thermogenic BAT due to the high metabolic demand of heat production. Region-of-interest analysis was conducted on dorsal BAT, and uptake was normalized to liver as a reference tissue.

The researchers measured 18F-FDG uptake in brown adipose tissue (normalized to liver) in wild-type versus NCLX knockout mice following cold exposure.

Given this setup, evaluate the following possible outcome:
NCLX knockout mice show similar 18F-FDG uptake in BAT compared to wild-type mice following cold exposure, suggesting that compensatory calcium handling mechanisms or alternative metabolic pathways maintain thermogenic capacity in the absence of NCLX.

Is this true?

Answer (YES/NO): NO